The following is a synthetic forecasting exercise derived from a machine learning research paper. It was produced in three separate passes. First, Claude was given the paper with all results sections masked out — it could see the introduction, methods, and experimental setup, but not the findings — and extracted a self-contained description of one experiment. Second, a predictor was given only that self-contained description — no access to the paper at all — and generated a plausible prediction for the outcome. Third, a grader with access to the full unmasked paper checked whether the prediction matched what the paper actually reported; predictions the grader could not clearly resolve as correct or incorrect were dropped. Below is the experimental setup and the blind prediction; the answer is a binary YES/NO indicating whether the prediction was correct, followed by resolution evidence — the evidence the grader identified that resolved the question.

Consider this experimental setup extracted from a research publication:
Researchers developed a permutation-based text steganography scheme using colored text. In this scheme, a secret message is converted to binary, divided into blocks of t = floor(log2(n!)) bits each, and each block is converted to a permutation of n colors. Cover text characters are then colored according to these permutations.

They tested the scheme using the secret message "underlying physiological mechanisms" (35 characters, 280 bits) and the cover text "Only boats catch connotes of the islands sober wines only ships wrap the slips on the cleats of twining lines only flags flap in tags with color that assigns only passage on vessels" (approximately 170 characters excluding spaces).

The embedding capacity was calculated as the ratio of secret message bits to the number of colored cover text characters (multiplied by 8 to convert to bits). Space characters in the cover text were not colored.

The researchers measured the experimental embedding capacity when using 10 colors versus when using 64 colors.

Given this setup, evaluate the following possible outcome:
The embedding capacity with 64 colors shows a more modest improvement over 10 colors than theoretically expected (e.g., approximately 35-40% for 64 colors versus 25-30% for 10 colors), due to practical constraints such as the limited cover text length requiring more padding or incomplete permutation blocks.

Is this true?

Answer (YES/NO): NO